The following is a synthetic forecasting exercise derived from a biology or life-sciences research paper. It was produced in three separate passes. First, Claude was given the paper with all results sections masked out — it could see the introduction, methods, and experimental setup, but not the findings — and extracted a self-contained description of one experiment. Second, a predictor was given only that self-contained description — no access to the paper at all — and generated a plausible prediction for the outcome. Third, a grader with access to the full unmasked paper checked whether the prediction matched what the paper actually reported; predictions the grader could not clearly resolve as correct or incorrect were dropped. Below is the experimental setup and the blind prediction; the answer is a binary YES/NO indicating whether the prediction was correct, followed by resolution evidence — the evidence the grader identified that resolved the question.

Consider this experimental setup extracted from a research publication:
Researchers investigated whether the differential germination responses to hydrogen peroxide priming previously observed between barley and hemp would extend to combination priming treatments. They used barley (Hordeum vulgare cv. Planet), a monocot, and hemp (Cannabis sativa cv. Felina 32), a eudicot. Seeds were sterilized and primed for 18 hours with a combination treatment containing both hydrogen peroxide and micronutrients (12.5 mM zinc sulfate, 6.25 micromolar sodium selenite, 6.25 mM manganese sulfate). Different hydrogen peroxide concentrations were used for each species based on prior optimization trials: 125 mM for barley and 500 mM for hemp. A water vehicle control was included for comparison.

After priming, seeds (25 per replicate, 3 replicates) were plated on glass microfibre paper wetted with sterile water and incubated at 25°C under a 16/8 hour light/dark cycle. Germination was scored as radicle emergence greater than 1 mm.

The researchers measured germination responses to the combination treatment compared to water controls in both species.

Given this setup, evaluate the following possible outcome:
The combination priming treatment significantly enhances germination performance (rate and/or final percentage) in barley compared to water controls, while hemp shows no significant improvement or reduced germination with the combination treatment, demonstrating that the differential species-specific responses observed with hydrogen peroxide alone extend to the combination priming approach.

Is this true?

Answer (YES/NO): NO